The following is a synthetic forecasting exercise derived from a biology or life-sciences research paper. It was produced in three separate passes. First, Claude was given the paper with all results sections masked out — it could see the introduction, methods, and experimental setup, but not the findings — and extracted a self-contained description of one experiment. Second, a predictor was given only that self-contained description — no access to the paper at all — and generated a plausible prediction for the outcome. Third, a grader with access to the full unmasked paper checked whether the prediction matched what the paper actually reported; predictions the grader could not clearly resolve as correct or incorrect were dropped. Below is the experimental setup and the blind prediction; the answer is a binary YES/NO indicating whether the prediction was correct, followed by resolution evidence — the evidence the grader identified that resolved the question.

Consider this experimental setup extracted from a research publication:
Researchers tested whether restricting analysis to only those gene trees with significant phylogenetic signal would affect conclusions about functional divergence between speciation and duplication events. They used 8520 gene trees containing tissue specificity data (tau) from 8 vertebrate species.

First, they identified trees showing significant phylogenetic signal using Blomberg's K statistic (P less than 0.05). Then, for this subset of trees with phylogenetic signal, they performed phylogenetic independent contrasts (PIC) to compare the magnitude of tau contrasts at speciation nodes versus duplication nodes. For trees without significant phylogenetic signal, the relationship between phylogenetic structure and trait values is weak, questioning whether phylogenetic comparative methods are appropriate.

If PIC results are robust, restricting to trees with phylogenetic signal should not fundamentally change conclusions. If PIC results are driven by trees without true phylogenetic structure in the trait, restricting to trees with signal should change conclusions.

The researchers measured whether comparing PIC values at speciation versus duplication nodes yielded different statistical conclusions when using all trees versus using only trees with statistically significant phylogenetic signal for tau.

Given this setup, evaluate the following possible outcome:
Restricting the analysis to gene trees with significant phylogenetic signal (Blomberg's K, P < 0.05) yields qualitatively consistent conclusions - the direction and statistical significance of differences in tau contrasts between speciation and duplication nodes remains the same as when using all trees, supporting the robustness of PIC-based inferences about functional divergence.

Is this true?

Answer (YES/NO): NO